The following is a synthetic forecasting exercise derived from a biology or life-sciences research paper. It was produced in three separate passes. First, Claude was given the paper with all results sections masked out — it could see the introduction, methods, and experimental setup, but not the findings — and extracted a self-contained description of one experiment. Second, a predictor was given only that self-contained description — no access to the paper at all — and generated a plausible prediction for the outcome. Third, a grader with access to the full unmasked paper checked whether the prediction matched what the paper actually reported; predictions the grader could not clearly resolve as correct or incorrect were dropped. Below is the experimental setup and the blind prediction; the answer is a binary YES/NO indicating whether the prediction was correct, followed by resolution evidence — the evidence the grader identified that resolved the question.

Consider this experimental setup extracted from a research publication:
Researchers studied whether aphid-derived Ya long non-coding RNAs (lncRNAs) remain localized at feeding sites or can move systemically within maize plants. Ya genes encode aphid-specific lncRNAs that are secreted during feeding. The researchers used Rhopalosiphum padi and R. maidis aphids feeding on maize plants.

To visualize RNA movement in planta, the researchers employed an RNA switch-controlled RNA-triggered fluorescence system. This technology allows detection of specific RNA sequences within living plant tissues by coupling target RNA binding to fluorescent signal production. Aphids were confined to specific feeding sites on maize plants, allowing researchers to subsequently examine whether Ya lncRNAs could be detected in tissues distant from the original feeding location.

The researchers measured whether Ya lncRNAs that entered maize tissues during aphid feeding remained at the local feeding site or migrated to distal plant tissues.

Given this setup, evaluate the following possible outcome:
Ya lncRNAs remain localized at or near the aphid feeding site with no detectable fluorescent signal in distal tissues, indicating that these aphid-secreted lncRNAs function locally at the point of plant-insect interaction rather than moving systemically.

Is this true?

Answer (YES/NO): NO